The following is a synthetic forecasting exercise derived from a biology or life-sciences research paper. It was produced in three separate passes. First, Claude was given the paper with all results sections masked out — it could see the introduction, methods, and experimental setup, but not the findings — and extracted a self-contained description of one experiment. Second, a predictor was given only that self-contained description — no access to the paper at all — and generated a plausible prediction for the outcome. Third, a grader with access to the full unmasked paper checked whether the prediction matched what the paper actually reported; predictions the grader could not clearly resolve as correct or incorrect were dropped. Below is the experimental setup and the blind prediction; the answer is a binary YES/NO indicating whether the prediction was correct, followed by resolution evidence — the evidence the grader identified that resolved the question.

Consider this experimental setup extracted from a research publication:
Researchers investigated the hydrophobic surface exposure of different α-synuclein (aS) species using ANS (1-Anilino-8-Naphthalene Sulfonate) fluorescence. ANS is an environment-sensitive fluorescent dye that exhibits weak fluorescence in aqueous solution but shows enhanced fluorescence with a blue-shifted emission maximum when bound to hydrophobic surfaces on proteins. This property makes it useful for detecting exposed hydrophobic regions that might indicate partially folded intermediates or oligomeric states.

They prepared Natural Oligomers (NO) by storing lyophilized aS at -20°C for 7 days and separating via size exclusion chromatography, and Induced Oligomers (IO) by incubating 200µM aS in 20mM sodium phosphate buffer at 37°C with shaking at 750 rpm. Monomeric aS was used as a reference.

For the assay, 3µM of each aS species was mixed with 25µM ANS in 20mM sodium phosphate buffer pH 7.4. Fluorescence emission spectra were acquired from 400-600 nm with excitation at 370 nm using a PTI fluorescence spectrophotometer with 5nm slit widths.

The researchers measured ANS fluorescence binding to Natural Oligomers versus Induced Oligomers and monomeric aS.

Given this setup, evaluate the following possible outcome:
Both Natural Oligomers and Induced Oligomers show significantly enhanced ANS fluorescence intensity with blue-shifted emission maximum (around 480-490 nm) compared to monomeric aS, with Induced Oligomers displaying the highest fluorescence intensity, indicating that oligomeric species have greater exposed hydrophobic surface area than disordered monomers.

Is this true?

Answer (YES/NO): NO